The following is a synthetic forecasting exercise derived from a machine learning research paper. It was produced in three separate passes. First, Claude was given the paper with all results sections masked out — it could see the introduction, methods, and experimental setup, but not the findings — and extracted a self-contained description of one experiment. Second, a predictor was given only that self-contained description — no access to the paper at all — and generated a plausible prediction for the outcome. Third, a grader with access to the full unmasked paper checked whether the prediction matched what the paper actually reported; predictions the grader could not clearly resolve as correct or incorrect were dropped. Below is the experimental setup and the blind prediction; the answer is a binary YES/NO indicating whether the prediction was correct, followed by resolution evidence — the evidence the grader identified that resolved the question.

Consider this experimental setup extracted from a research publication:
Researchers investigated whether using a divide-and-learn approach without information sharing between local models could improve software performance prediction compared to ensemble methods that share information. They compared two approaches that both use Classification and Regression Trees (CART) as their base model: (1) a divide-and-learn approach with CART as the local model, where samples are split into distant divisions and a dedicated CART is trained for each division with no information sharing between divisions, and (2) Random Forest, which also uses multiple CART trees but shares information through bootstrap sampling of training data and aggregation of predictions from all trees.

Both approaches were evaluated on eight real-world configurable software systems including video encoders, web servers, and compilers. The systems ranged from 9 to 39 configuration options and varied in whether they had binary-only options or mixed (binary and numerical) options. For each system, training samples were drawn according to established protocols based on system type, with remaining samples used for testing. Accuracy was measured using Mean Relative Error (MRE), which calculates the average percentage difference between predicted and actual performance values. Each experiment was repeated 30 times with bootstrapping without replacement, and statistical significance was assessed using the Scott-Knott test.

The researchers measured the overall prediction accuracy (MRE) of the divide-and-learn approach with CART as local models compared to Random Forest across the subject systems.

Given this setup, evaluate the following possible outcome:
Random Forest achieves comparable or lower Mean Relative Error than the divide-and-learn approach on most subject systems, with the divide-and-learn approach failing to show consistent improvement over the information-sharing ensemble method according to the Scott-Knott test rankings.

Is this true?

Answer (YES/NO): NO